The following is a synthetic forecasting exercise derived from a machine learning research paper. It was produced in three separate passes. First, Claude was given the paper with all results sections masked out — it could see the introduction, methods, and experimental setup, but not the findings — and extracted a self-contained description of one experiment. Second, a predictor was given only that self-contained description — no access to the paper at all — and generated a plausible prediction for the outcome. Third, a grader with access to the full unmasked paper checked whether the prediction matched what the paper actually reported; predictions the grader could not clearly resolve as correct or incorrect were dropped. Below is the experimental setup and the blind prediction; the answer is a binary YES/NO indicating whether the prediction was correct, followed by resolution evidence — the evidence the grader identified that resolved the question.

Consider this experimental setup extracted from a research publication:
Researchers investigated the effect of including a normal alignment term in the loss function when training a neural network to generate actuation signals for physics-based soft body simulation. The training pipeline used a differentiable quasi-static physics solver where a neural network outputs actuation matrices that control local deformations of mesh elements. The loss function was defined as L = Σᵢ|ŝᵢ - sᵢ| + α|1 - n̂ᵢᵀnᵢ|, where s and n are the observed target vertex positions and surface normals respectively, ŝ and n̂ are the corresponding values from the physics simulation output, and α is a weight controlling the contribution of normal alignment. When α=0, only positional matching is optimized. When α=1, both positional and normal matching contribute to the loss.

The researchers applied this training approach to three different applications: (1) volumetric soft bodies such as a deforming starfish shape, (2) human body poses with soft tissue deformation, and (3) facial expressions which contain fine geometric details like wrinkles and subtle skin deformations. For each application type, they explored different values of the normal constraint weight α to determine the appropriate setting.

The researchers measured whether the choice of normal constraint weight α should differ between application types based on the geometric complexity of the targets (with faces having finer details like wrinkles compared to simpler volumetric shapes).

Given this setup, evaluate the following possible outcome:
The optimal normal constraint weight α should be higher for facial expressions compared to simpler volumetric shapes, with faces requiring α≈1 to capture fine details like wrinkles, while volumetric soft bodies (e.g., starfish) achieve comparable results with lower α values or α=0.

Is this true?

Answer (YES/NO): YES